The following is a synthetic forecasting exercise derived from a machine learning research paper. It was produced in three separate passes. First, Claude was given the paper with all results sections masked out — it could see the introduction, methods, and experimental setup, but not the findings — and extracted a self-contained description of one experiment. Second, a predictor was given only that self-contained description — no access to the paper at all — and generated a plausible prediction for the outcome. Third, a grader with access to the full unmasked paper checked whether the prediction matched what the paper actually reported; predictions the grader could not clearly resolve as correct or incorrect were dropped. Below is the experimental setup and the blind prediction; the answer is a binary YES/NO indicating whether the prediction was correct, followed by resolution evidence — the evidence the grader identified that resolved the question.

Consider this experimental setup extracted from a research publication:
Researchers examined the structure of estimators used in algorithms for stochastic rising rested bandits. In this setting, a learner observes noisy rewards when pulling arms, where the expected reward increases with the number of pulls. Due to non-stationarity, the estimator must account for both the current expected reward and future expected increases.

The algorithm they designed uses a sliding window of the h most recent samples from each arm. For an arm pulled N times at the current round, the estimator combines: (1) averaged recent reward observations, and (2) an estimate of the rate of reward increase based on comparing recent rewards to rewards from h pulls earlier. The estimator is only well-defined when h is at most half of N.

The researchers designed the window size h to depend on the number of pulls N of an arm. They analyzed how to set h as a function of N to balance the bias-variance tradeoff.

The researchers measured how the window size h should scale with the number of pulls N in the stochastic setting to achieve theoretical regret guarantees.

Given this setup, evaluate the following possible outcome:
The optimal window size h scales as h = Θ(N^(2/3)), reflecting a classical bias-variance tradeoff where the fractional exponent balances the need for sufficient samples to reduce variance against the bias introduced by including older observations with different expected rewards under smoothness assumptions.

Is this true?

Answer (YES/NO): NO